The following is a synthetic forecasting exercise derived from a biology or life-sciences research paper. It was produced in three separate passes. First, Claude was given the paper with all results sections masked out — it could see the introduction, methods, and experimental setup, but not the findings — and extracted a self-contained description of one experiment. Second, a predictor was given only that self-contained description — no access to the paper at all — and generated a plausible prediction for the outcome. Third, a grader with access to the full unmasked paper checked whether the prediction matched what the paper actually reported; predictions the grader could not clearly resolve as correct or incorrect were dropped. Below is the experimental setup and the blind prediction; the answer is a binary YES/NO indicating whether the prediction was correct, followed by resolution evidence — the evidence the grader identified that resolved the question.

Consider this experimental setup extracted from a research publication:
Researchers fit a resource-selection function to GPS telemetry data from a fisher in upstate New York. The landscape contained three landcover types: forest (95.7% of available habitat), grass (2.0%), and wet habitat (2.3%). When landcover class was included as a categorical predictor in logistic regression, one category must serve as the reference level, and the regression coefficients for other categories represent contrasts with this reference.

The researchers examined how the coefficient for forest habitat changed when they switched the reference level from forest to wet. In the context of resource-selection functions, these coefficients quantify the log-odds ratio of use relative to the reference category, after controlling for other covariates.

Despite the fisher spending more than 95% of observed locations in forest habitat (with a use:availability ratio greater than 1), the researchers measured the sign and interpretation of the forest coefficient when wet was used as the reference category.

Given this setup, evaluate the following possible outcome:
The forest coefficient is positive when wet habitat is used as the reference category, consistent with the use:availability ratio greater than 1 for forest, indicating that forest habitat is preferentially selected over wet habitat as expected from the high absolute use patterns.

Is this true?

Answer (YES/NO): NO